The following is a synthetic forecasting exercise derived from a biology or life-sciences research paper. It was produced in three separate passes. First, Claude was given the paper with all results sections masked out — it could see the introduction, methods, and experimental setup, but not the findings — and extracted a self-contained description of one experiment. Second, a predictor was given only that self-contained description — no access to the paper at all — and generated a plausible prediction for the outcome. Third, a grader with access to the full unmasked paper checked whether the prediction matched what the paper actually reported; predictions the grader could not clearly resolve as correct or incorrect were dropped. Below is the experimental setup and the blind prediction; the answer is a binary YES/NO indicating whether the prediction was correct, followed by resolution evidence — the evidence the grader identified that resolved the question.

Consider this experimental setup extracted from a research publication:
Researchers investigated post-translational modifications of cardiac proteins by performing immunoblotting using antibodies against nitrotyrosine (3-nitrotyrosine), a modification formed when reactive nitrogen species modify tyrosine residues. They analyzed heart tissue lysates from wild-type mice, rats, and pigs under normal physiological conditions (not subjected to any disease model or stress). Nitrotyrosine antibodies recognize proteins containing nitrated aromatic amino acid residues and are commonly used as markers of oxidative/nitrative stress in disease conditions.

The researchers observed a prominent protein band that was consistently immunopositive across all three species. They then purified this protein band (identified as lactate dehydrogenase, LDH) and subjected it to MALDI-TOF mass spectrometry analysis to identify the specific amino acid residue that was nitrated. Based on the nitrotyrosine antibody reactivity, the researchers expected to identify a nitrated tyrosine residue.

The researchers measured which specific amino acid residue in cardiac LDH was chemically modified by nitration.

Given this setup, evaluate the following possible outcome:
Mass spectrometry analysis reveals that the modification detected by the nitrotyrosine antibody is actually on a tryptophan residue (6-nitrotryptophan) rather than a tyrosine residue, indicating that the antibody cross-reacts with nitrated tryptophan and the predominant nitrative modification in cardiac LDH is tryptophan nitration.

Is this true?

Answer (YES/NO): YES